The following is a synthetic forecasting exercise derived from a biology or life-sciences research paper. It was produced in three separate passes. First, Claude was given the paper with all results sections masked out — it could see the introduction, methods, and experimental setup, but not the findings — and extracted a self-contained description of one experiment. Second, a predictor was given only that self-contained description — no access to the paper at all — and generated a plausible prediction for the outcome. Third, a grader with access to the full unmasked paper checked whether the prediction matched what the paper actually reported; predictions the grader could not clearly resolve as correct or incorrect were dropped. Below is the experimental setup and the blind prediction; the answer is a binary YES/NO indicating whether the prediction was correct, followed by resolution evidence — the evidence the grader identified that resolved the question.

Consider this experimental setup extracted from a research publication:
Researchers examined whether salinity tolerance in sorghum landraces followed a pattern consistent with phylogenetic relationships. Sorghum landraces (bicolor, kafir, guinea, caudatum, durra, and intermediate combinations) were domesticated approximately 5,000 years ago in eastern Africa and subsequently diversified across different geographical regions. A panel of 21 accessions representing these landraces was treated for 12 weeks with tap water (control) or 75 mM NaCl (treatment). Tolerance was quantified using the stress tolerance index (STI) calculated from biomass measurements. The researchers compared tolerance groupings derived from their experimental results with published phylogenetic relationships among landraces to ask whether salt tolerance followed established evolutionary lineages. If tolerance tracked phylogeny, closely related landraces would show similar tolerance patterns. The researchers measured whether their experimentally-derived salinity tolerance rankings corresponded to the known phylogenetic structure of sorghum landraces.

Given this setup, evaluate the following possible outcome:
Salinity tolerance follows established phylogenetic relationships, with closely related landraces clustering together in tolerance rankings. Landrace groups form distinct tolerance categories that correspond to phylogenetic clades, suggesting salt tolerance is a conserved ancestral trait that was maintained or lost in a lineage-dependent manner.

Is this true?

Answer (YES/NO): NO